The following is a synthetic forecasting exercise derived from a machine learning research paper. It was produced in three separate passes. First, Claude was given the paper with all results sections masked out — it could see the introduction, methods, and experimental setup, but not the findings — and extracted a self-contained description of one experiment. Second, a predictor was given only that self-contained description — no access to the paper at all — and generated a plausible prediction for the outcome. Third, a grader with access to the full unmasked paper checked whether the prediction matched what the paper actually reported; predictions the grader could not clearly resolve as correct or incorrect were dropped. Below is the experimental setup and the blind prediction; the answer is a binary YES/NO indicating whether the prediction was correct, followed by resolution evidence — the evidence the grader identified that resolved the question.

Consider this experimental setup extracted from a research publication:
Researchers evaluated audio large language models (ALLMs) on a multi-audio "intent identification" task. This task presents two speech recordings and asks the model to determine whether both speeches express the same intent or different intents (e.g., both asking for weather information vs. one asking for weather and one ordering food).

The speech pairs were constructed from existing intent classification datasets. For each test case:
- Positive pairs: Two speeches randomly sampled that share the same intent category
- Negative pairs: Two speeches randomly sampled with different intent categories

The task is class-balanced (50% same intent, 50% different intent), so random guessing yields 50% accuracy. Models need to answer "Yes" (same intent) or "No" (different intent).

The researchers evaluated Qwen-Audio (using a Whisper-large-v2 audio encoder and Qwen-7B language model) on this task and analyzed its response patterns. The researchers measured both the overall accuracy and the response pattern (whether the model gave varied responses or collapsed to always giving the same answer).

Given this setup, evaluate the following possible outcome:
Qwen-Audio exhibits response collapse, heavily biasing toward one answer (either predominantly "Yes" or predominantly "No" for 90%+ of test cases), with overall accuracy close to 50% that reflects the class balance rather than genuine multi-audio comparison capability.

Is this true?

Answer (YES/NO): YES